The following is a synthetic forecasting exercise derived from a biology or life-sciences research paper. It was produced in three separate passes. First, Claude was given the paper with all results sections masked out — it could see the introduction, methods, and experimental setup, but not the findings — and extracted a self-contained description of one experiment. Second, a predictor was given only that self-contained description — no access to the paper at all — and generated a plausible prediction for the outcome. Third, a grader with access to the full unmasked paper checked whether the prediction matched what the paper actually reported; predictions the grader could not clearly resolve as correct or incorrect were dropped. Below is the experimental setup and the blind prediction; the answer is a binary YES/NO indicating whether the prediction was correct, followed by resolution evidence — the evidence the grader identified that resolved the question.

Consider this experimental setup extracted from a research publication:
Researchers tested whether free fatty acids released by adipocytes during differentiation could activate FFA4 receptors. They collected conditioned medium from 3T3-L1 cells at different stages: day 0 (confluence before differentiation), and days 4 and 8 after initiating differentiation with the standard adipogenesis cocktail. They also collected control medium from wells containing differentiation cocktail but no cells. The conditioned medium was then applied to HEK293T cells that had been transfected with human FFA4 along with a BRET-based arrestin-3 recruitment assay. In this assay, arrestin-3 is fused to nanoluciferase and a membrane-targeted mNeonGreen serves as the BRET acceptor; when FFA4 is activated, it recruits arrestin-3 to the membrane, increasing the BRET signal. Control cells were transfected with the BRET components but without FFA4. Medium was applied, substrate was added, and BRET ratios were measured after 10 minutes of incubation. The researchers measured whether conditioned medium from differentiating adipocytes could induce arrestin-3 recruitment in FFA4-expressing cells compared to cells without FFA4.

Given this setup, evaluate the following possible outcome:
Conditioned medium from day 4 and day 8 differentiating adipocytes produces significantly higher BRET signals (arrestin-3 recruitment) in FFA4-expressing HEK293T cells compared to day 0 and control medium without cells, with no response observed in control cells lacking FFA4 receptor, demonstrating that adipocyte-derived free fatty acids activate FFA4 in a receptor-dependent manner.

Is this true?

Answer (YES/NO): YES